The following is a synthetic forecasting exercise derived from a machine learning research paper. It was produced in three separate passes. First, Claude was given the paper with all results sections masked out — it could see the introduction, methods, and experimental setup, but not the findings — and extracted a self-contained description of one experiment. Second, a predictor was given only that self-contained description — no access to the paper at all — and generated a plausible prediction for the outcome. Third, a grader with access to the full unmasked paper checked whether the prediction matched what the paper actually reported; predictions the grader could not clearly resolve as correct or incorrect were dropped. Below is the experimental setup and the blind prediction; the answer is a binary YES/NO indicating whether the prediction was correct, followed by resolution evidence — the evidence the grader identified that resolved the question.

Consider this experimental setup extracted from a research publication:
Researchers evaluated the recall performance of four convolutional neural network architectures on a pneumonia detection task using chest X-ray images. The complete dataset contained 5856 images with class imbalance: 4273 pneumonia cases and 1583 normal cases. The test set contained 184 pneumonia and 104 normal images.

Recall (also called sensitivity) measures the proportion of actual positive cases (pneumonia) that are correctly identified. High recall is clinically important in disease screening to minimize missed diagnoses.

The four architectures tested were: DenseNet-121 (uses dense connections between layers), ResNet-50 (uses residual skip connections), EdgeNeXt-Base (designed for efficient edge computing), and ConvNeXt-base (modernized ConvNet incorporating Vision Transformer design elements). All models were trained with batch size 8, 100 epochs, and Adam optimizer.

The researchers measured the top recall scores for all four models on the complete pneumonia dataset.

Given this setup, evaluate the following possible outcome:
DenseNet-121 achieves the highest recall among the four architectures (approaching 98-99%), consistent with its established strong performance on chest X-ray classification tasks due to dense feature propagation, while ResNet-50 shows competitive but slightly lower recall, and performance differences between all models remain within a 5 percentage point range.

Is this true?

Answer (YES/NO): NO